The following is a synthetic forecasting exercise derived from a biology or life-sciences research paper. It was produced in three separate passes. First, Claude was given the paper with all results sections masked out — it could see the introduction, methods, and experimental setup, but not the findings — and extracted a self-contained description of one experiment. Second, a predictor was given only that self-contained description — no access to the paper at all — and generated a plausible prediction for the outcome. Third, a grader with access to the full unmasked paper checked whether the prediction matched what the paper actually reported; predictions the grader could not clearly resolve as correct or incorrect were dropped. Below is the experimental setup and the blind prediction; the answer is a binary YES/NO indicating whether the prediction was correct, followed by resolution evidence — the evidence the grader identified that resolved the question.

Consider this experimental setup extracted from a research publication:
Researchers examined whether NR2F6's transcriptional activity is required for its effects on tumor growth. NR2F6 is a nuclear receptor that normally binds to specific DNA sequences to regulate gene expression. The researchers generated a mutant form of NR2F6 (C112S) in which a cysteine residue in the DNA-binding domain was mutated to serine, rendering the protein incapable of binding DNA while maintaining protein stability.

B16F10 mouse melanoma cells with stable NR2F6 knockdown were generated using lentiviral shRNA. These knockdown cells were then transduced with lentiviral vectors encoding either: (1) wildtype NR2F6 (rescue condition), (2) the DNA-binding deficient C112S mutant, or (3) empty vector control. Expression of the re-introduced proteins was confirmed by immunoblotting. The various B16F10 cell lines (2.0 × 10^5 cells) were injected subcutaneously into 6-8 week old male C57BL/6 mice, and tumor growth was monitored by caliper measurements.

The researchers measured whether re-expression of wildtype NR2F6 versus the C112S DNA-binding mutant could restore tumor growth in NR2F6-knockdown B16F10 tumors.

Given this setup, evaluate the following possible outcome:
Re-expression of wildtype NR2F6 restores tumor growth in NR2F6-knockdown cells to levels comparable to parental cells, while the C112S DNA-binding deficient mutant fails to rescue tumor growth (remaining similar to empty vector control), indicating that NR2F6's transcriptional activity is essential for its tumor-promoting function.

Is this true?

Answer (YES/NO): YES